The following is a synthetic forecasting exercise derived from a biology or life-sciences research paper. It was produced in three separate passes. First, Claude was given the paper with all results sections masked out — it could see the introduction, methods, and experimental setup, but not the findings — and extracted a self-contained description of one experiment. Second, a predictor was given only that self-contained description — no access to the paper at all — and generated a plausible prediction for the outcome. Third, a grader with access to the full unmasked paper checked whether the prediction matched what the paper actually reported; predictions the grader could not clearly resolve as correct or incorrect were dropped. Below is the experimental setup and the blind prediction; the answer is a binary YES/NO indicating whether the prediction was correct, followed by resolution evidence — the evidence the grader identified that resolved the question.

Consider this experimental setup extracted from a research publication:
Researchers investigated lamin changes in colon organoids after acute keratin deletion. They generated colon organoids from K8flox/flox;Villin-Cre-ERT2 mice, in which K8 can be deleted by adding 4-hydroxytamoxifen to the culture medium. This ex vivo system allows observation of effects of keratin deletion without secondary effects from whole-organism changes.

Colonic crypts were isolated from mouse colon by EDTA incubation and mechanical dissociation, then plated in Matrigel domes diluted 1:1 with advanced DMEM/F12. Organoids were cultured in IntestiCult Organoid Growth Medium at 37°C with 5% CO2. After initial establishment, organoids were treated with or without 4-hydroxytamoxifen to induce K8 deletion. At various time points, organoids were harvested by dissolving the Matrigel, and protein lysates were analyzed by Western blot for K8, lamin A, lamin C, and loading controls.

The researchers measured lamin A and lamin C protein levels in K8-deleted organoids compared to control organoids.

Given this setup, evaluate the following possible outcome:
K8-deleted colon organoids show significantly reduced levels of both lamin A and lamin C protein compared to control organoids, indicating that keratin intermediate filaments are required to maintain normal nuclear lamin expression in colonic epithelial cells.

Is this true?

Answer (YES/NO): YES